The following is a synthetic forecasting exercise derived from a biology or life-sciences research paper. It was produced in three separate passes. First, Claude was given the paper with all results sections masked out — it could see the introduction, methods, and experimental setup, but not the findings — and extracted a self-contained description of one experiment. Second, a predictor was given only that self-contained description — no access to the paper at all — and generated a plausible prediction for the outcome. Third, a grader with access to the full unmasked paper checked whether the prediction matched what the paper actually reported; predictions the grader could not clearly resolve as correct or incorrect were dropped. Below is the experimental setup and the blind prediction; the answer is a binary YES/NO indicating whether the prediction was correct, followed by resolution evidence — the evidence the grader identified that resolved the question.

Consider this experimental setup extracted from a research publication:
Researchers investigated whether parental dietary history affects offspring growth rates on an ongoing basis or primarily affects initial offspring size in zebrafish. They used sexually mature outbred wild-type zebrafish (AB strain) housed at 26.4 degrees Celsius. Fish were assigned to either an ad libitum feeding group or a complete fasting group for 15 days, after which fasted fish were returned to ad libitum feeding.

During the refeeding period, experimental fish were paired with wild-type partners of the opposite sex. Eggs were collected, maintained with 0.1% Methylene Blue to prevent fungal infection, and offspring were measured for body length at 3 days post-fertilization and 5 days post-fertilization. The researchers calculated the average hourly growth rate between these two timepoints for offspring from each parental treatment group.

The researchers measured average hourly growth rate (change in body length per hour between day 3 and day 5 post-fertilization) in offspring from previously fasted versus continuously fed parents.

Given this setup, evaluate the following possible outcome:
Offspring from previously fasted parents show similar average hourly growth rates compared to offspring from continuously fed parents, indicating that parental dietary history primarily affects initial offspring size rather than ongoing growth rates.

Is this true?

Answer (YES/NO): NO